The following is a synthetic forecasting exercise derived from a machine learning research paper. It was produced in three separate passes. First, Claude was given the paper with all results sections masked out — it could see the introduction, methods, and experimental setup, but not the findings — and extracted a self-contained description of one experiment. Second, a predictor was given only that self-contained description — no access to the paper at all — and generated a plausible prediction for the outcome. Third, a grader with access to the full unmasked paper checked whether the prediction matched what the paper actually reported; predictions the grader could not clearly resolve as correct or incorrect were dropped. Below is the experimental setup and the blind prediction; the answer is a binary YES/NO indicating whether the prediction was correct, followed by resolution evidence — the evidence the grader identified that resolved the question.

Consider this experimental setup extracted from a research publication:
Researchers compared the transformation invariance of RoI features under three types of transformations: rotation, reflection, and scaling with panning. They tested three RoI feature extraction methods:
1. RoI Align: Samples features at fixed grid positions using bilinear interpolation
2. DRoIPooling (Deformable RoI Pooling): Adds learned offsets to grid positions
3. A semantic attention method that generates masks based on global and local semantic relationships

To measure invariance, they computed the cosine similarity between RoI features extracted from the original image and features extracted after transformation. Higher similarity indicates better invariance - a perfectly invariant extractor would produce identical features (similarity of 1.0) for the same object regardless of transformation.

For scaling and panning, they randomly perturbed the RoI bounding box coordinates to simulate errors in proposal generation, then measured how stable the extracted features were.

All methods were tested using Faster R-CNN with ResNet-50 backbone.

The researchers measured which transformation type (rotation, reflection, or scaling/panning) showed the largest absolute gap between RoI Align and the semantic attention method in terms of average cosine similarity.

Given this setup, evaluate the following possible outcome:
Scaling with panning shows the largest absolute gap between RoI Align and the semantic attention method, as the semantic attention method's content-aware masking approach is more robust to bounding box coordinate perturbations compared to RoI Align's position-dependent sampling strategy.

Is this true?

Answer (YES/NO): NO